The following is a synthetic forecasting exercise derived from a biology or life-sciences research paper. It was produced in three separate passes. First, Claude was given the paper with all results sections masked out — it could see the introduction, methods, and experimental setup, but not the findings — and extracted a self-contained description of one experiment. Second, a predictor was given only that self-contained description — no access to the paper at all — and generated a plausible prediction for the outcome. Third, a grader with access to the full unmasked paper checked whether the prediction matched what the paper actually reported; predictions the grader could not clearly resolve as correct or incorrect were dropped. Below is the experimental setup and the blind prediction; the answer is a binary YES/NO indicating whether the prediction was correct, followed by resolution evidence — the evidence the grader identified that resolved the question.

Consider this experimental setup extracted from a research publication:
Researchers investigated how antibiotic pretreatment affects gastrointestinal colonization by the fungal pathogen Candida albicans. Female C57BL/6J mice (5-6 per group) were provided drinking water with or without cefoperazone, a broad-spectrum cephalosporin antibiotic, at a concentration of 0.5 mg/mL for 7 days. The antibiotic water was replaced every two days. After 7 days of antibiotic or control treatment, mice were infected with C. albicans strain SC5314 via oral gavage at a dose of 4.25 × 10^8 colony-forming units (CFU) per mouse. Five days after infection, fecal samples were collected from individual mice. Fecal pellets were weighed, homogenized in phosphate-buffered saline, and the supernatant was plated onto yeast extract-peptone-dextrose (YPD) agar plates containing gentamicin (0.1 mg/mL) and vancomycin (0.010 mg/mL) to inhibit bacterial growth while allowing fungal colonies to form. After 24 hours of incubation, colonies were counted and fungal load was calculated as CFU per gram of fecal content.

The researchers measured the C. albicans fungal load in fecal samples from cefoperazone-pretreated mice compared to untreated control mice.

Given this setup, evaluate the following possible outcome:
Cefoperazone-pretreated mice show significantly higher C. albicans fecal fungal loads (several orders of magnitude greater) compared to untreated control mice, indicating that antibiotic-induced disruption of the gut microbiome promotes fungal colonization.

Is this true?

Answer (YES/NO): YES